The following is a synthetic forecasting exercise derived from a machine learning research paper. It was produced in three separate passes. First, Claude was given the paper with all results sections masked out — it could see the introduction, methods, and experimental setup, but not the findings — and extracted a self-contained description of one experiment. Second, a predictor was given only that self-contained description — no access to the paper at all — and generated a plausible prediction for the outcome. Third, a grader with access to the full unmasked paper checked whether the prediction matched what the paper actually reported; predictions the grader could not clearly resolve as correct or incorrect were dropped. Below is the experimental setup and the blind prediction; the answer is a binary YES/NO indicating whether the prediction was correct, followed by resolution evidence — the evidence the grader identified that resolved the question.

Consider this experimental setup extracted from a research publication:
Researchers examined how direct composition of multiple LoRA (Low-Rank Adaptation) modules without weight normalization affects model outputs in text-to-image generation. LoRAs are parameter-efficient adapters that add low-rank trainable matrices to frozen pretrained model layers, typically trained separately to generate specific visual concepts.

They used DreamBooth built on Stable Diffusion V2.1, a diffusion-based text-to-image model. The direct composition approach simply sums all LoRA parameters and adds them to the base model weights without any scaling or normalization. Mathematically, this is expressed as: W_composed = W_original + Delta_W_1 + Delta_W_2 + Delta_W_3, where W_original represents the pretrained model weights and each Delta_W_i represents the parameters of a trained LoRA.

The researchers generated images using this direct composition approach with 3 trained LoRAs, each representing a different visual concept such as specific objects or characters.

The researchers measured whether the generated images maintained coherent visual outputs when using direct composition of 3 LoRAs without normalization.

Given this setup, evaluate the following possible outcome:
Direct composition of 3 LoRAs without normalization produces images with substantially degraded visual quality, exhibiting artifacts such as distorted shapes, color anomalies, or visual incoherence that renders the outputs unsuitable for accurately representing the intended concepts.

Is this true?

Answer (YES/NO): YES